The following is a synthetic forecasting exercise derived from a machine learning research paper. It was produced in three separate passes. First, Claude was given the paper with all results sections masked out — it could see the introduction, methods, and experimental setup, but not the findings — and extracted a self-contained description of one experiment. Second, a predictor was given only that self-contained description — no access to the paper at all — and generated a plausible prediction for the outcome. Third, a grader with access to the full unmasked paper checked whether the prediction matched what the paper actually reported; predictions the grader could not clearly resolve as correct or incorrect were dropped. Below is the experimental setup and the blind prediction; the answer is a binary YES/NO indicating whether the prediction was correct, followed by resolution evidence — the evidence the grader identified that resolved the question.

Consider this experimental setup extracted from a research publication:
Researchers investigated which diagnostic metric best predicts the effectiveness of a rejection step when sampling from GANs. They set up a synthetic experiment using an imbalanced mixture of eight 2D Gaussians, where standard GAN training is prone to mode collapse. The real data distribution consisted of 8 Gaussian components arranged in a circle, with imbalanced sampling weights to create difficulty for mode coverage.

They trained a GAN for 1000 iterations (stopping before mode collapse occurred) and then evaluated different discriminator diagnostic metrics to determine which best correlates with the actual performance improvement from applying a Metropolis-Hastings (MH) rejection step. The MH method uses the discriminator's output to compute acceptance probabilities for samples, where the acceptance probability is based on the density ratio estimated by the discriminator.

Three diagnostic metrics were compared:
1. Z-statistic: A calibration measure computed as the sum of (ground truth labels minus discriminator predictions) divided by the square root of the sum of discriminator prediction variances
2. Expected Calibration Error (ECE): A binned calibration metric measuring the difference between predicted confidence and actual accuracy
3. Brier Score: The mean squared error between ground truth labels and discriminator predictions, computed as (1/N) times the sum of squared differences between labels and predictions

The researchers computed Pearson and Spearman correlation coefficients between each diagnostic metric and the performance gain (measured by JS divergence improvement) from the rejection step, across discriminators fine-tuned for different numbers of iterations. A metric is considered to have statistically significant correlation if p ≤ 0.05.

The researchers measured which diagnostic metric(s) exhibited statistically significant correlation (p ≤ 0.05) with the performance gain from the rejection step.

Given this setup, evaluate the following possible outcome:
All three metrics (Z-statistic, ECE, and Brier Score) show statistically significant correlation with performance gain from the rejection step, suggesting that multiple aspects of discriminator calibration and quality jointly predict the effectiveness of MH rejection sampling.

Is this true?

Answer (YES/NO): NO